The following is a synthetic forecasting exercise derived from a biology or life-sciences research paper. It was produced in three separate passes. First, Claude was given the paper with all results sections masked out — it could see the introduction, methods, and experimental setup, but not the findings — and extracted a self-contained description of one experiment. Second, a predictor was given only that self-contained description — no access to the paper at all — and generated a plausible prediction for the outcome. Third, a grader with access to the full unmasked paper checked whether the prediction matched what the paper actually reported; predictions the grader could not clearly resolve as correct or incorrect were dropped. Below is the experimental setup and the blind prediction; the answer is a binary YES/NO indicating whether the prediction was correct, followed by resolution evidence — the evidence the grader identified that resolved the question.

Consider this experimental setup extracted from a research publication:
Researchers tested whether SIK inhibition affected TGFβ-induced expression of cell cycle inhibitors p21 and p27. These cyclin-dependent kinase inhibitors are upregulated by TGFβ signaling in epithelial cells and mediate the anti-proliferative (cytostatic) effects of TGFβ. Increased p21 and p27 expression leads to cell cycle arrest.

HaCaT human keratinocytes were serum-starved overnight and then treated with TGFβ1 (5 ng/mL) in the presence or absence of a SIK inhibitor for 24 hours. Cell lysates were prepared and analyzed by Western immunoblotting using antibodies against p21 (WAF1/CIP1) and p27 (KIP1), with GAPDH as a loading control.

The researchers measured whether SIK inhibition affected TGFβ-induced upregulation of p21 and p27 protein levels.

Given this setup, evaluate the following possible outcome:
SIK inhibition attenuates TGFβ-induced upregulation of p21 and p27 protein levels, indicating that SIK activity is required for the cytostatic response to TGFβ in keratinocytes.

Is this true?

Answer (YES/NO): NO